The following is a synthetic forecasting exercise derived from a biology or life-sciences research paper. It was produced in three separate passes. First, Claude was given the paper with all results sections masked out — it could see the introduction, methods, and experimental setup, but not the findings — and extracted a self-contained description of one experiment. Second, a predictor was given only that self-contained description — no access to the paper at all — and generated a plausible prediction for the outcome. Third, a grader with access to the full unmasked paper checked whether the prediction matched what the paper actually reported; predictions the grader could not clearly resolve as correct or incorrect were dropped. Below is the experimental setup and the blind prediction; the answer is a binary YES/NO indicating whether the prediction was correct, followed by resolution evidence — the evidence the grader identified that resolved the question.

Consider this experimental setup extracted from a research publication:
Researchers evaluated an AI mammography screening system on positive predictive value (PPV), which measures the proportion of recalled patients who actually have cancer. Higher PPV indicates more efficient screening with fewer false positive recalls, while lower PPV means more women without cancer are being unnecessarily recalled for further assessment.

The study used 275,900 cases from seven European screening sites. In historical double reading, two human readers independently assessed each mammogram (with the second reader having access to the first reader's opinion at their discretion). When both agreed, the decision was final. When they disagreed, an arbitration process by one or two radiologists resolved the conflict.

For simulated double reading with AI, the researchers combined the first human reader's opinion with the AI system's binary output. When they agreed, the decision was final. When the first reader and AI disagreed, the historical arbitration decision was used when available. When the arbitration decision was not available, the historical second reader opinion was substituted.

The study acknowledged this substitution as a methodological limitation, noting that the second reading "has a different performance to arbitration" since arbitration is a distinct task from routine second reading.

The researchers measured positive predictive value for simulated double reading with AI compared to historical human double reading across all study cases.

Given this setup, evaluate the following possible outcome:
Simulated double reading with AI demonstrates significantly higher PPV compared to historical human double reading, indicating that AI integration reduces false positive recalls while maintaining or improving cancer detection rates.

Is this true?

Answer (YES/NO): YES